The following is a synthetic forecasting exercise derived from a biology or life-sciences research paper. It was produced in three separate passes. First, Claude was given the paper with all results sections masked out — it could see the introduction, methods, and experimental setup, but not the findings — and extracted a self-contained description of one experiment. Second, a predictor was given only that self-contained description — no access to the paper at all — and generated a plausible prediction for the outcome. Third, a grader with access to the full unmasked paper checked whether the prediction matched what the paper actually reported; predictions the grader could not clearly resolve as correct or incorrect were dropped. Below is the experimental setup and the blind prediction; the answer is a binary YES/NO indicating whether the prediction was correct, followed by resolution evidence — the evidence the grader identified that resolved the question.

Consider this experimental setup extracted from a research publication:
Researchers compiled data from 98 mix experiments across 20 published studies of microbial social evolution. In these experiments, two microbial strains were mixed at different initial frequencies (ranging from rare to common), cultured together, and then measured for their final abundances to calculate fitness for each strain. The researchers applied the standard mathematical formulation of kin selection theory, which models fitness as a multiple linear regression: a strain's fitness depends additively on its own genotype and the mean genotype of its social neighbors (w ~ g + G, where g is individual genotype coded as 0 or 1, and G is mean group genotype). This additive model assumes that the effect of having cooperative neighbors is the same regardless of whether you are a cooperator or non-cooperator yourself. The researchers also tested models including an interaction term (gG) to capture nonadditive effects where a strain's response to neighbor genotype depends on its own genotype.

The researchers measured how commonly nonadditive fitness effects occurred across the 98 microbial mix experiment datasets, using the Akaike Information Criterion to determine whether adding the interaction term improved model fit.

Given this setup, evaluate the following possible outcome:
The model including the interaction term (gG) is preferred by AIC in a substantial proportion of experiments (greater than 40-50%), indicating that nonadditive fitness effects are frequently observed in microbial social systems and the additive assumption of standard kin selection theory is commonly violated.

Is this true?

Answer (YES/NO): YES